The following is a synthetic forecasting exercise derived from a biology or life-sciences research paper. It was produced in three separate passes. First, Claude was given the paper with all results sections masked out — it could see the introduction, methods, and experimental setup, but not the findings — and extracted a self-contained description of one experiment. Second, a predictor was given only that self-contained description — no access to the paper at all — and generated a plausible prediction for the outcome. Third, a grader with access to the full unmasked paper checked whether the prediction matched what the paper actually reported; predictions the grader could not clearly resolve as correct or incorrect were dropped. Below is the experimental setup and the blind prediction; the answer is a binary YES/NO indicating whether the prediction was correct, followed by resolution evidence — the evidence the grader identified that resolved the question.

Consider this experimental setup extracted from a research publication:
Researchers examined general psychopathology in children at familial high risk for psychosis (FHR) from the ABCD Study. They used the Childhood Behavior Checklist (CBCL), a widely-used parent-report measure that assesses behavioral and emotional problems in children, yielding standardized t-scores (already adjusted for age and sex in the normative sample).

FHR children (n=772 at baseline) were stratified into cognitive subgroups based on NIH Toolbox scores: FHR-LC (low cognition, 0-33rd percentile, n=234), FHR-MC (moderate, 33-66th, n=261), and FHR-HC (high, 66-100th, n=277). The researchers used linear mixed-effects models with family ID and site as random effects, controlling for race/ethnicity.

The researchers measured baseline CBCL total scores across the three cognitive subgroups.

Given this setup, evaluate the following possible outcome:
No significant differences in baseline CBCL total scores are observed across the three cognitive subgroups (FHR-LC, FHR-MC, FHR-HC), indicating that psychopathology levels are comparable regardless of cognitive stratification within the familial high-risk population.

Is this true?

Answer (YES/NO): NO